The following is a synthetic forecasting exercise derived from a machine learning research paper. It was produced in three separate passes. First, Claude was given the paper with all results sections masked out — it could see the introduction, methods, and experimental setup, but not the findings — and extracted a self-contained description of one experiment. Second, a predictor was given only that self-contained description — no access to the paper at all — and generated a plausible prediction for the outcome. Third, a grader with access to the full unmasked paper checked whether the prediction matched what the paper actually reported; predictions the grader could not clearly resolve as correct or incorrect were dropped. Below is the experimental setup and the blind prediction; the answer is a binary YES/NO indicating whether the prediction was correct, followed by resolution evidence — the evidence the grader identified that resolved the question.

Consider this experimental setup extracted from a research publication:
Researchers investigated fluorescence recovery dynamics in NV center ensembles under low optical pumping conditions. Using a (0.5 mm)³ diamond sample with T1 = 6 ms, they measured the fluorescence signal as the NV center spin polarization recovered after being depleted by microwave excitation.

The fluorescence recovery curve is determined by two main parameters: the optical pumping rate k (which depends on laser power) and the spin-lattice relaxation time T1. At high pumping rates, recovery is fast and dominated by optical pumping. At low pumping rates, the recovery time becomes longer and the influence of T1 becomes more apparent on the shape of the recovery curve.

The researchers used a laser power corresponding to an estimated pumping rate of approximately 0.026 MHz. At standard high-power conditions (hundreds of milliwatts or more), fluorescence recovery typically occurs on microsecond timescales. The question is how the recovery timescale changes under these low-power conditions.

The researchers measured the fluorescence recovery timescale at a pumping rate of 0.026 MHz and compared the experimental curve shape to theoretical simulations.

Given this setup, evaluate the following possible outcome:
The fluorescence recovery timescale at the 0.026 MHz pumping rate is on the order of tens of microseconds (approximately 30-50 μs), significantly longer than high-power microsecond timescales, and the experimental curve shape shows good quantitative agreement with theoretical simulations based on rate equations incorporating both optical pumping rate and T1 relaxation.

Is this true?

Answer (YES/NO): NO